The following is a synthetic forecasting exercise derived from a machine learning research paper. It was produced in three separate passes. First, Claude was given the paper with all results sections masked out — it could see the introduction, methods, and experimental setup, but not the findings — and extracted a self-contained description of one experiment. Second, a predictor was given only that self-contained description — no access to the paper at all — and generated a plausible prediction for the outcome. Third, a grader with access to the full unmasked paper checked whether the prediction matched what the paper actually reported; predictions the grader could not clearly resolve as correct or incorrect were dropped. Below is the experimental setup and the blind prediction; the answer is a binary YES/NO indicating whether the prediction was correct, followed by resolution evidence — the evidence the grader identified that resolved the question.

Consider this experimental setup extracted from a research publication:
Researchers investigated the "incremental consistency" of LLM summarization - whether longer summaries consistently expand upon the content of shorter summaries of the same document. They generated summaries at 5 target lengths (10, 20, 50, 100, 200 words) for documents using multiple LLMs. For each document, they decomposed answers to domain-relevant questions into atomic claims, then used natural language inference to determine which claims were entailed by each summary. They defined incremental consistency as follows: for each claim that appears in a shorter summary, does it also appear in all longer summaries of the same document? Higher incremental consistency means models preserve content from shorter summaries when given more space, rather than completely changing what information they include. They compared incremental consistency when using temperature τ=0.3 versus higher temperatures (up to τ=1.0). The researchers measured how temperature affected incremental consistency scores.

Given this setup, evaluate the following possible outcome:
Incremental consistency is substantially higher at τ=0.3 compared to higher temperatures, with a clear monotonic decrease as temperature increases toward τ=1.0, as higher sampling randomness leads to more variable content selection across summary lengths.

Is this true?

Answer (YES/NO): NO